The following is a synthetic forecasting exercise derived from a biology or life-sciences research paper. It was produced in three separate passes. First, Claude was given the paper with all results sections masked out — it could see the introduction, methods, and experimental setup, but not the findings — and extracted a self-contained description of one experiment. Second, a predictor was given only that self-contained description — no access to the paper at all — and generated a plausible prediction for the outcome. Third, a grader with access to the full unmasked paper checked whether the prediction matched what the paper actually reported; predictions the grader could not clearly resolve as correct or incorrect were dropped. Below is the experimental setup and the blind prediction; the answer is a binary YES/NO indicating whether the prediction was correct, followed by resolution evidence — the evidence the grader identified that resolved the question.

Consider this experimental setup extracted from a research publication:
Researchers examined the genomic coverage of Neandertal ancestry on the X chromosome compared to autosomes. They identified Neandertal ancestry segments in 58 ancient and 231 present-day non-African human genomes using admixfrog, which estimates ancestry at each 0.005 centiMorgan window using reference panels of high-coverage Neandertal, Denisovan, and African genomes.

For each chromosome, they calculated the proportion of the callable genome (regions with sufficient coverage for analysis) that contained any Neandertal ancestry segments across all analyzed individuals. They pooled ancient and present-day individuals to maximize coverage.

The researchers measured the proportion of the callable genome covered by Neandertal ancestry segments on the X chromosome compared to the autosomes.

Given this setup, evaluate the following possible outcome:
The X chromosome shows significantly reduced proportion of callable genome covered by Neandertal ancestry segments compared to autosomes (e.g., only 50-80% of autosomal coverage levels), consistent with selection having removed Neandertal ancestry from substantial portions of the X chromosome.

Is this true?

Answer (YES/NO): NO